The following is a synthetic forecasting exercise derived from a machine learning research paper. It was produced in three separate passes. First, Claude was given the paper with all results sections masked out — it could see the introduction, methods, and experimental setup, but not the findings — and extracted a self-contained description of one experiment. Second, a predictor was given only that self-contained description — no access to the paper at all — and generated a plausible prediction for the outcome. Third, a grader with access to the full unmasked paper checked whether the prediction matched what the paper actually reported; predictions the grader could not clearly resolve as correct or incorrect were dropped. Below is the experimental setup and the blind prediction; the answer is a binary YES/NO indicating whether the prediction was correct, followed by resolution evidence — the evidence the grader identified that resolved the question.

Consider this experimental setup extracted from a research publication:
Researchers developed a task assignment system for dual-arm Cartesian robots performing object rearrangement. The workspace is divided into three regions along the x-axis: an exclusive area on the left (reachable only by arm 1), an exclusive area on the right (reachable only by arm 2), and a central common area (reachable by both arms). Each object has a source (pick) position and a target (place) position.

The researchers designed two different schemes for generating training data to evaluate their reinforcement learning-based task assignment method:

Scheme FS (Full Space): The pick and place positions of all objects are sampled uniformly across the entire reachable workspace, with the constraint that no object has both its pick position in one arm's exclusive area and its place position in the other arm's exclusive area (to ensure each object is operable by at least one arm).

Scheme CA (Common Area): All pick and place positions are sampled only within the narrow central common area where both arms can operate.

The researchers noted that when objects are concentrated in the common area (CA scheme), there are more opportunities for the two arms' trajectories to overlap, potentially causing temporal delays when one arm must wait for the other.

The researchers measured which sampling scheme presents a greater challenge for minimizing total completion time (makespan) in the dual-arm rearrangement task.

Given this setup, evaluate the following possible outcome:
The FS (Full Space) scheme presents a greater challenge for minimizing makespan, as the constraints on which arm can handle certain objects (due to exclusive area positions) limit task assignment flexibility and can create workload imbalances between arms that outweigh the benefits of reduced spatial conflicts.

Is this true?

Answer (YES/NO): NO